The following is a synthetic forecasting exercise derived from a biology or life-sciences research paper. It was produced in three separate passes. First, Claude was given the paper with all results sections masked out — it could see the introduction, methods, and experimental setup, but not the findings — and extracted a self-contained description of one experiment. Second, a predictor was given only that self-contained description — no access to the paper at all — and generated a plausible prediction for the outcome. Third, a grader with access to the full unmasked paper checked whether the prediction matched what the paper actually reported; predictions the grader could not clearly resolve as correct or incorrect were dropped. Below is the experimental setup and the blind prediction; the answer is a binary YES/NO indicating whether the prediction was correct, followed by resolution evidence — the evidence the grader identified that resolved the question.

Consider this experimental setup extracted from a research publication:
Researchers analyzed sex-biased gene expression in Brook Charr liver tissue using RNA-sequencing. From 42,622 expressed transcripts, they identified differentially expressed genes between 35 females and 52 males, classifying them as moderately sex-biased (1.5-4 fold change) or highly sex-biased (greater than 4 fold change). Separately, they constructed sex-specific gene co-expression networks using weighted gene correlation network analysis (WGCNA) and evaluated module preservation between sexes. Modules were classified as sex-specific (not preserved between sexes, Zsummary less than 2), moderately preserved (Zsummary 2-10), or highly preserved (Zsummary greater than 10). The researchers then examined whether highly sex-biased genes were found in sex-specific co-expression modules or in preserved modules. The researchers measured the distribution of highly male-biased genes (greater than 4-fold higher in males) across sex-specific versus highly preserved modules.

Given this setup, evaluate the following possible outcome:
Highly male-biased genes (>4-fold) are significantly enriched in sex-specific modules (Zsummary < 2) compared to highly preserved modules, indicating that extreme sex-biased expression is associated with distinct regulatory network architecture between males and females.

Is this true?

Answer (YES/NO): NO